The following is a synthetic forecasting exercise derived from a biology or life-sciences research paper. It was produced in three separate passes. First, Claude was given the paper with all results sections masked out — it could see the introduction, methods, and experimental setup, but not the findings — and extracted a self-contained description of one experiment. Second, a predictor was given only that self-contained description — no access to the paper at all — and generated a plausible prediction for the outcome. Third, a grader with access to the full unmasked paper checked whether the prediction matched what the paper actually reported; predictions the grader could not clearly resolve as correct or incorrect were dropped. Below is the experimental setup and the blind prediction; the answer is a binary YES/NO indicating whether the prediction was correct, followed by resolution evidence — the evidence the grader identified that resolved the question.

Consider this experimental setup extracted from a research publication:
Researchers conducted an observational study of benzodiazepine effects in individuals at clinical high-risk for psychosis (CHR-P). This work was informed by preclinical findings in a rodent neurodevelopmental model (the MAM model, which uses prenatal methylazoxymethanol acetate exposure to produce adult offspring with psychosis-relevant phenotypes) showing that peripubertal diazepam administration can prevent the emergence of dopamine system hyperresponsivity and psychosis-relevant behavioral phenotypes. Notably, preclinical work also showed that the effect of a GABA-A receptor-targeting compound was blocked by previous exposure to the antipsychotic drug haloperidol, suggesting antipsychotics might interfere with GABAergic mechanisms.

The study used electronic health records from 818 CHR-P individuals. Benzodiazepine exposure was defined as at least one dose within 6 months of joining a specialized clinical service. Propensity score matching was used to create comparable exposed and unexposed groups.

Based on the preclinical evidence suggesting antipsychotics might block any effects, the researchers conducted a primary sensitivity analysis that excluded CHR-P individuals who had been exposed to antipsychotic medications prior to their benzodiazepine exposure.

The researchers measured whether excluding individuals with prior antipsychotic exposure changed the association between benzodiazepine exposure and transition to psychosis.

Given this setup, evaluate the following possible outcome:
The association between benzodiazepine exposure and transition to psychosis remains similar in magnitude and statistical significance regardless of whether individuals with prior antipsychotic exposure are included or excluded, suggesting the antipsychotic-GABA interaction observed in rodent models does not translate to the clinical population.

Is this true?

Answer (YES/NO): NO